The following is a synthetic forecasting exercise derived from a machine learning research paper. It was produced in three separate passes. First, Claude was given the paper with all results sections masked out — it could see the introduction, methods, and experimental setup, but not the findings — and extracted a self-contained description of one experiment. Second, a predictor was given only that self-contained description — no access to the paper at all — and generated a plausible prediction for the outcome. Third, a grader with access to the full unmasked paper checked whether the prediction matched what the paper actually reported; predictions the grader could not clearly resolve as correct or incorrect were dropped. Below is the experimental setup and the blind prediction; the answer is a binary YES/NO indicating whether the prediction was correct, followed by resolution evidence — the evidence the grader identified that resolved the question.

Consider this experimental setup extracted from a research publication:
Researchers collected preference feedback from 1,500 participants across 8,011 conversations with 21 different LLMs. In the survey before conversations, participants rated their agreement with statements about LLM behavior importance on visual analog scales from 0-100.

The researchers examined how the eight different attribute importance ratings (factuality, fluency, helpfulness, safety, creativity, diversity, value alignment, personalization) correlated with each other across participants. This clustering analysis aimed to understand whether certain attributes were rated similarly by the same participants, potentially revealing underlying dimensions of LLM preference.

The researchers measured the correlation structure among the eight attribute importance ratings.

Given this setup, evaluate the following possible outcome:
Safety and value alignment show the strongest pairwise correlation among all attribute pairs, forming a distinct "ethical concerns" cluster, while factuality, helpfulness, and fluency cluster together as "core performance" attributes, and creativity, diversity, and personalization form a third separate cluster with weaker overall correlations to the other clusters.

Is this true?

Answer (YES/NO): NO